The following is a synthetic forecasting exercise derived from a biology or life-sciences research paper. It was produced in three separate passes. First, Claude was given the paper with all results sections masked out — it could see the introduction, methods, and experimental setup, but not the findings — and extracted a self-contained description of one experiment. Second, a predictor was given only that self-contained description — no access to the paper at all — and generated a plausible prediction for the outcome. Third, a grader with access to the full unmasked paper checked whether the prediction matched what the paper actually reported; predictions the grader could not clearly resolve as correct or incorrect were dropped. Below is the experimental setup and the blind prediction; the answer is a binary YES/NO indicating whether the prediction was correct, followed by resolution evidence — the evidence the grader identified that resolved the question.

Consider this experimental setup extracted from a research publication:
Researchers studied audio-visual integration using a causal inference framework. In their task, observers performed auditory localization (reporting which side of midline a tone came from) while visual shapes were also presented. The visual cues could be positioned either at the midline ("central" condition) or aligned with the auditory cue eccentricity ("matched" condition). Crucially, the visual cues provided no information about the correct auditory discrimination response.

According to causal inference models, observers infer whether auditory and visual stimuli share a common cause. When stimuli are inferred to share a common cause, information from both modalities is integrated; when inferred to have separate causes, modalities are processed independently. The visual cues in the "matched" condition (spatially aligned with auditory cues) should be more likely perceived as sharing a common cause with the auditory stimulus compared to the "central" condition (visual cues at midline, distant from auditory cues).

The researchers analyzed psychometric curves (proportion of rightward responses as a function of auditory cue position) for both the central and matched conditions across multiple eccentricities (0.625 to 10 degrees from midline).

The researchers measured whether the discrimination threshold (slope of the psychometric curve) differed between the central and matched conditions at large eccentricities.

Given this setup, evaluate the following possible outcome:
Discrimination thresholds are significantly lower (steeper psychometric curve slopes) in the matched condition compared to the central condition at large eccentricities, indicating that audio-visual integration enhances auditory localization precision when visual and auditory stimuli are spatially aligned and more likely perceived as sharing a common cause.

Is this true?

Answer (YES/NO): NO